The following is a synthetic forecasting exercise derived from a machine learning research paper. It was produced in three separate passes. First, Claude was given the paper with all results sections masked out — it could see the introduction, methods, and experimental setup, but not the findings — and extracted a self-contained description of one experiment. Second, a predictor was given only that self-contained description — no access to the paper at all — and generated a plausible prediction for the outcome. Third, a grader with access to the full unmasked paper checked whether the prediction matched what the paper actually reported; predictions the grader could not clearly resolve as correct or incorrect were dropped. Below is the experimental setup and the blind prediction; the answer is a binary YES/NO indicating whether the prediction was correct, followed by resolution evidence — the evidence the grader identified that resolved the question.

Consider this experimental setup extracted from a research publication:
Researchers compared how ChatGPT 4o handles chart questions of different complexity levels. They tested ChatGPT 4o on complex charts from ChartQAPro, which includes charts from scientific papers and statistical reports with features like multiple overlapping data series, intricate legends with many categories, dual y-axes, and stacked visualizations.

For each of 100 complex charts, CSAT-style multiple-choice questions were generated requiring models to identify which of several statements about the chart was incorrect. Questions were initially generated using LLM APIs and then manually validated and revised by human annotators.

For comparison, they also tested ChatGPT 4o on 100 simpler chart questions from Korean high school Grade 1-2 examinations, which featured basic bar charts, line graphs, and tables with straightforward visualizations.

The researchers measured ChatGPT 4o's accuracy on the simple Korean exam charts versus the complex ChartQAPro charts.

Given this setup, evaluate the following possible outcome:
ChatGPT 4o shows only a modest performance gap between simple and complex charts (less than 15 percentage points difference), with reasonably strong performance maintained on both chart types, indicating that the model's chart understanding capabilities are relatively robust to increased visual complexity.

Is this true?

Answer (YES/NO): NO